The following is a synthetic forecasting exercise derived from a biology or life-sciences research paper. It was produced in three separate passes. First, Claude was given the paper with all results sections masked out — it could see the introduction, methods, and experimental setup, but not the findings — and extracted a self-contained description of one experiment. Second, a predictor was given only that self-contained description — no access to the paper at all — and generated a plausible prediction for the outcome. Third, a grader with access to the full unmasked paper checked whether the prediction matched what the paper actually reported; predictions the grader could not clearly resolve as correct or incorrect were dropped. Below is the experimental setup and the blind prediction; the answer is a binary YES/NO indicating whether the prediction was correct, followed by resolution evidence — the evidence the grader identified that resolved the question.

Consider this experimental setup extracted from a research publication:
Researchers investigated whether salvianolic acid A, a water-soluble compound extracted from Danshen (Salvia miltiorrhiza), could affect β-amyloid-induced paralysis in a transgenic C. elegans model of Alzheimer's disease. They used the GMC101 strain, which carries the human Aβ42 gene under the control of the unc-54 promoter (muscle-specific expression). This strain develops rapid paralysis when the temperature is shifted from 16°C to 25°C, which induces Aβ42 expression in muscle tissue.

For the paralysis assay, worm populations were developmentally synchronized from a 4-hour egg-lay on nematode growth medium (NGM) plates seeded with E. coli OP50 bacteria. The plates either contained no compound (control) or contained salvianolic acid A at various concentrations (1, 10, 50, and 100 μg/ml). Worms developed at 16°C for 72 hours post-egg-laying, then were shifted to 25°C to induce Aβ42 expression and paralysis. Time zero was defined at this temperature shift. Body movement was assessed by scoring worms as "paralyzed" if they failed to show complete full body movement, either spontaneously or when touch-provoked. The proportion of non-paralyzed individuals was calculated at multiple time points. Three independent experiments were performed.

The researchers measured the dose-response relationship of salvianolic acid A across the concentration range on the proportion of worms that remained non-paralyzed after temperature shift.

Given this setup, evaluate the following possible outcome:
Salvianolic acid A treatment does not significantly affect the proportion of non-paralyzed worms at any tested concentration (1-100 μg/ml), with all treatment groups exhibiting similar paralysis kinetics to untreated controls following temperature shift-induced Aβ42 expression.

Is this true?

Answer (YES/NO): NO